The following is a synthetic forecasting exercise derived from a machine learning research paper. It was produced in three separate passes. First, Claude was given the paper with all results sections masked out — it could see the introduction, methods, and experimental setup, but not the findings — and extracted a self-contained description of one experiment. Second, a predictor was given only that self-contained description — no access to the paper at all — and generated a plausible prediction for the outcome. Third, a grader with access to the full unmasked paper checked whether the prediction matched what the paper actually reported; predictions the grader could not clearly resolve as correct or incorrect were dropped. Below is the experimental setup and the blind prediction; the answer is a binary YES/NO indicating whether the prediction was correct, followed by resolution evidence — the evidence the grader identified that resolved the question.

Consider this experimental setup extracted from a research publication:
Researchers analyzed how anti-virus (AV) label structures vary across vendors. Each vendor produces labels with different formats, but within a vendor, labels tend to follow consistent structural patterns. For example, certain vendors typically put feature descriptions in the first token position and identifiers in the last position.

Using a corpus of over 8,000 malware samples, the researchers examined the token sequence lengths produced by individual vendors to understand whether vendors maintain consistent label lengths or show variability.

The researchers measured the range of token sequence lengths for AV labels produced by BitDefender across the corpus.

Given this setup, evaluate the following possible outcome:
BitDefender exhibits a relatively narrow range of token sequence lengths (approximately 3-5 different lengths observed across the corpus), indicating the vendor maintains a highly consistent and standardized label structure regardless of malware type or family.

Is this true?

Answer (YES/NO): YES